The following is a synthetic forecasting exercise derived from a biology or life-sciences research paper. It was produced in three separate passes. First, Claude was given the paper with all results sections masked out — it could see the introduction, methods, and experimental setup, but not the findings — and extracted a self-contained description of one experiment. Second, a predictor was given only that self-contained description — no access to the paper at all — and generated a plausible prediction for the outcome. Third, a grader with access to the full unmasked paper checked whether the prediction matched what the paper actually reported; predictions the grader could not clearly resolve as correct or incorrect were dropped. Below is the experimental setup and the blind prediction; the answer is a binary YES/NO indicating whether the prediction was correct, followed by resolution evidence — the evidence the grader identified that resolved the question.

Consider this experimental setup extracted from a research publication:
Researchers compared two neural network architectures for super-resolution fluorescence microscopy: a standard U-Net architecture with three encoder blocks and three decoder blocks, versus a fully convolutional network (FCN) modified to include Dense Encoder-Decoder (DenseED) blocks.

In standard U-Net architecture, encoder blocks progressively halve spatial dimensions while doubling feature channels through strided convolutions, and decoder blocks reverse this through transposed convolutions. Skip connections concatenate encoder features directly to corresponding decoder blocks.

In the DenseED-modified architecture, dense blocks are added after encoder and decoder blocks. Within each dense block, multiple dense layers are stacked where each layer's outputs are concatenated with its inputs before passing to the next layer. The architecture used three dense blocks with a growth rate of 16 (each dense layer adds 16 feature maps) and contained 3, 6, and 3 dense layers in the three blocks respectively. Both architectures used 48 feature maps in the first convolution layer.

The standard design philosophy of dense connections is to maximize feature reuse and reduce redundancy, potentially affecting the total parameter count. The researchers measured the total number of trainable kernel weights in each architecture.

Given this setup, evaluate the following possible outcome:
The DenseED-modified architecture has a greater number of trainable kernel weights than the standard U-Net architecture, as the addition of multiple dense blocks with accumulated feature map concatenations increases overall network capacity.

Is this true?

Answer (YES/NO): NO